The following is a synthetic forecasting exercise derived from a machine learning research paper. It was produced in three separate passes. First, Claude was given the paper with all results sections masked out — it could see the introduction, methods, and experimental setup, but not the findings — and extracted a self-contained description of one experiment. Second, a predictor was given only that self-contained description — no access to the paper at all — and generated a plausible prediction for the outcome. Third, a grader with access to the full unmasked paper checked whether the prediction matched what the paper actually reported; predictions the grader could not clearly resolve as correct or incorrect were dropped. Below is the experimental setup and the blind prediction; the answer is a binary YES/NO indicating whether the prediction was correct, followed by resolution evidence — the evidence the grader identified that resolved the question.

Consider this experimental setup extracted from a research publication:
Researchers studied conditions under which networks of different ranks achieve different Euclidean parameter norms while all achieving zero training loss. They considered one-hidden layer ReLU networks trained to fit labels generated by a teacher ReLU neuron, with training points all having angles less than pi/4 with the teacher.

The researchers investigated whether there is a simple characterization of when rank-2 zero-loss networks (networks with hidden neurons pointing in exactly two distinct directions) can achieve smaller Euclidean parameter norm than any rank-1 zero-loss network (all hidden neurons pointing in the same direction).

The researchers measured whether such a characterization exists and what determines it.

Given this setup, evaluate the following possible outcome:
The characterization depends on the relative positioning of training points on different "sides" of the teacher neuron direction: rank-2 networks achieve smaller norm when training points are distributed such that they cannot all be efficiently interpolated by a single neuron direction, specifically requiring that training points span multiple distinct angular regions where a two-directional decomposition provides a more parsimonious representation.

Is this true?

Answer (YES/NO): NO